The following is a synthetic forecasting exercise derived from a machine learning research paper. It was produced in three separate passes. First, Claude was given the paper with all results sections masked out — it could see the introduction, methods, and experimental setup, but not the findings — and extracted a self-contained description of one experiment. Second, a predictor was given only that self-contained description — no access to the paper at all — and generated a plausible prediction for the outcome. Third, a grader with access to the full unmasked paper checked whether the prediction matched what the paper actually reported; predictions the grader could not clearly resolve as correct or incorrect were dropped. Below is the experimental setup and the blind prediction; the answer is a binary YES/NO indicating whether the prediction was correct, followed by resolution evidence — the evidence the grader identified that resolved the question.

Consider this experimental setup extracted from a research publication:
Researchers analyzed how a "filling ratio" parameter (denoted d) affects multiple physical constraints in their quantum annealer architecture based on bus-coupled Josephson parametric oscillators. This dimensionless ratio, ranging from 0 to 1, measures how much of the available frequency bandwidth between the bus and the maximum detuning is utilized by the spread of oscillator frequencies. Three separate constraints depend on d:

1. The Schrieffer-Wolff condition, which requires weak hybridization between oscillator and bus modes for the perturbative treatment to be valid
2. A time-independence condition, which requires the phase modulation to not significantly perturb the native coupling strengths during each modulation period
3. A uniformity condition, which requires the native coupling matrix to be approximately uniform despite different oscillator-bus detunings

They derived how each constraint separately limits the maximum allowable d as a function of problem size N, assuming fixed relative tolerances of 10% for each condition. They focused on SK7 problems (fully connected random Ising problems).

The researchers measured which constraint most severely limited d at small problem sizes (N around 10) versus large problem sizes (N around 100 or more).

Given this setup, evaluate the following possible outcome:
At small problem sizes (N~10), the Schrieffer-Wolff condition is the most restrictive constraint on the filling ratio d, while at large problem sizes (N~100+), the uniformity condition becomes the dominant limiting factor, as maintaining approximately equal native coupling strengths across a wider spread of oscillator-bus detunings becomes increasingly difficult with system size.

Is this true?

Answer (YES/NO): NO